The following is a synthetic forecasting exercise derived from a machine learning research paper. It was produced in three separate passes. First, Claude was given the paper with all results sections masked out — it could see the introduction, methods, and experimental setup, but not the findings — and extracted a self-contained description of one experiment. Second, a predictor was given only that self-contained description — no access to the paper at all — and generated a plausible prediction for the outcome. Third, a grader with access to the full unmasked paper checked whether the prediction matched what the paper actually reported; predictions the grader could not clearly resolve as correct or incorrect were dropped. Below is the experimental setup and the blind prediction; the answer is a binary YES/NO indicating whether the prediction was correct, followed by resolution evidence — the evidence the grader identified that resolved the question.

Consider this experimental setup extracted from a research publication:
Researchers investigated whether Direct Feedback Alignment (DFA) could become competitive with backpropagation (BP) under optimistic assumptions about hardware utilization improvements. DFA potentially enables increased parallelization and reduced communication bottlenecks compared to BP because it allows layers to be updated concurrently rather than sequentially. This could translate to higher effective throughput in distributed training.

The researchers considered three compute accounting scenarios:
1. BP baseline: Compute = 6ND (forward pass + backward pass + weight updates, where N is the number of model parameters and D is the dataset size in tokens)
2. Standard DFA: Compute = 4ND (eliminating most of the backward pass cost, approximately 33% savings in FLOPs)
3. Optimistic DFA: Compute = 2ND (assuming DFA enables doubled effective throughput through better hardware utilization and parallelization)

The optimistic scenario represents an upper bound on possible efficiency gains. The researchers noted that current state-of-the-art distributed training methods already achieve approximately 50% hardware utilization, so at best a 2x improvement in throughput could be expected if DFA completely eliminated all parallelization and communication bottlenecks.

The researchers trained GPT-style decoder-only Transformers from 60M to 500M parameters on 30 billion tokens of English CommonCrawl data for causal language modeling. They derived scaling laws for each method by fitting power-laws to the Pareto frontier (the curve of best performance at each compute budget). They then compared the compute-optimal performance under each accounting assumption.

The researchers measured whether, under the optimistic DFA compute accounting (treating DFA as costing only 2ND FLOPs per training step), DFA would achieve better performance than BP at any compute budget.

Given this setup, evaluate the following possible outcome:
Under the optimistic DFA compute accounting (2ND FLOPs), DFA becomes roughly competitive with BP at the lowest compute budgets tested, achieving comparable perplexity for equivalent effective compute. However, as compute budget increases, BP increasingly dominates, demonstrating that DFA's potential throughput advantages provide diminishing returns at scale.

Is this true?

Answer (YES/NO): NO